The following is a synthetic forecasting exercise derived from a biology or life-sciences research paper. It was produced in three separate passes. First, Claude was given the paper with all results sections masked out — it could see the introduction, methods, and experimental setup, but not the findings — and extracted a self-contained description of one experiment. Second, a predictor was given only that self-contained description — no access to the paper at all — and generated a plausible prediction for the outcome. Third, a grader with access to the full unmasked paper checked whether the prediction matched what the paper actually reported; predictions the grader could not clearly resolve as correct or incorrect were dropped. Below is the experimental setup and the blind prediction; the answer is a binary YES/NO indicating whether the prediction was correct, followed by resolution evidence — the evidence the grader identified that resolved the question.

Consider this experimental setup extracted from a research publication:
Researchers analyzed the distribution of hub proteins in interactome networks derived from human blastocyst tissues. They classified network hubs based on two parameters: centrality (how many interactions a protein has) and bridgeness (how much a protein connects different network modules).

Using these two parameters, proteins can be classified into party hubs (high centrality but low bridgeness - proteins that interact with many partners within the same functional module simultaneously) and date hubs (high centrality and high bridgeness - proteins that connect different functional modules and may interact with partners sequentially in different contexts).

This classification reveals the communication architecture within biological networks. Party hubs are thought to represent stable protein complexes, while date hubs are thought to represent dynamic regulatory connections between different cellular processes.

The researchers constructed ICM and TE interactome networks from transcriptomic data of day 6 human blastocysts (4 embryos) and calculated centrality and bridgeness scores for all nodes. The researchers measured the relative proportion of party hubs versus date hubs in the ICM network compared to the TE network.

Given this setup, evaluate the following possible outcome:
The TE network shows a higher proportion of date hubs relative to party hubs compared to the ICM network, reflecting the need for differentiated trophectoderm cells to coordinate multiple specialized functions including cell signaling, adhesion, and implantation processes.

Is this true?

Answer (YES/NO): NO